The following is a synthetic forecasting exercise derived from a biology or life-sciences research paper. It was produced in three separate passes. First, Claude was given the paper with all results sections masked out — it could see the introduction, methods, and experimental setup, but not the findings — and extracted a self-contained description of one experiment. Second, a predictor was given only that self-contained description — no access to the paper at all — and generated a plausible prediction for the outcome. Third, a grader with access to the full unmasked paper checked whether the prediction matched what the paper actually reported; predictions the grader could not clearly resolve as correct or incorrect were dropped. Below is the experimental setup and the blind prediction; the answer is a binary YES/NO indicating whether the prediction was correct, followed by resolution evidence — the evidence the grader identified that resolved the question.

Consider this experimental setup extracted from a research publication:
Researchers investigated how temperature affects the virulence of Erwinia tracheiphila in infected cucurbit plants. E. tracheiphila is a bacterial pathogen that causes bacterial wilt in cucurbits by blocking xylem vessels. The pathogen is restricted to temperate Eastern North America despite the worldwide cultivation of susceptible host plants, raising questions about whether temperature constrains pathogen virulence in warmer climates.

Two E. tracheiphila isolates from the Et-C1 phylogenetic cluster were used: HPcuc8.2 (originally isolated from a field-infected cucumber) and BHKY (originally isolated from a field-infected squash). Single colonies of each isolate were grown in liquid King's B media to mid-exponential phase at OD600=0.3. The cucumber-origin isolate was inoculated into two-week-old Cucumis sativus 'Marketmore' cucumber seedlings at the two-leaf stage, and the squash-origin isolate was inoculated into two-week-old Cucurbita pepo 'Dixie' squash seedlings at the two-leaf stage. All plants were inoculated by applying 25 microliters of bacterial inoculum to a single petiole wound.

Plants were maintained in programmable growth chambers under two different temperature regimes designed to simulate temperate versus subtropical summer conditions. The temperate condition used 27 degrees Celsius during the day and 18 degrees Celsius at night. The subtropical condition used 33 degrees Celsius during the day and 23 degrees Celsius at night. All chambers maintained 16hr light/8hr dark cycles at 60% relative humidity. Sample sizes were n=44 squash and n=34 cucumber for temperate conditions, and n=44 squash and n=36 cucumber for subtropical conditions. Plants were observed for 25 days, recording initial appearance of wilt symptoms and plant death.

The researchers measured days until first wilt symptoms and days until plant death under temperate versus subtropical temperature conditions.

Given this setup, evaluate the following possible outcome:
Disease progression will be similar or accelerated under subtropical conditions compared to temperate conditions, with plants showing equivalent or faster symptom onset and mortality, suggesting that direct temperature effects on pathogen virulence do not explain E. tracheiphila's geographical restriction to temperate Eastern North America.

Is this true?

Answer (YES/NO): NO